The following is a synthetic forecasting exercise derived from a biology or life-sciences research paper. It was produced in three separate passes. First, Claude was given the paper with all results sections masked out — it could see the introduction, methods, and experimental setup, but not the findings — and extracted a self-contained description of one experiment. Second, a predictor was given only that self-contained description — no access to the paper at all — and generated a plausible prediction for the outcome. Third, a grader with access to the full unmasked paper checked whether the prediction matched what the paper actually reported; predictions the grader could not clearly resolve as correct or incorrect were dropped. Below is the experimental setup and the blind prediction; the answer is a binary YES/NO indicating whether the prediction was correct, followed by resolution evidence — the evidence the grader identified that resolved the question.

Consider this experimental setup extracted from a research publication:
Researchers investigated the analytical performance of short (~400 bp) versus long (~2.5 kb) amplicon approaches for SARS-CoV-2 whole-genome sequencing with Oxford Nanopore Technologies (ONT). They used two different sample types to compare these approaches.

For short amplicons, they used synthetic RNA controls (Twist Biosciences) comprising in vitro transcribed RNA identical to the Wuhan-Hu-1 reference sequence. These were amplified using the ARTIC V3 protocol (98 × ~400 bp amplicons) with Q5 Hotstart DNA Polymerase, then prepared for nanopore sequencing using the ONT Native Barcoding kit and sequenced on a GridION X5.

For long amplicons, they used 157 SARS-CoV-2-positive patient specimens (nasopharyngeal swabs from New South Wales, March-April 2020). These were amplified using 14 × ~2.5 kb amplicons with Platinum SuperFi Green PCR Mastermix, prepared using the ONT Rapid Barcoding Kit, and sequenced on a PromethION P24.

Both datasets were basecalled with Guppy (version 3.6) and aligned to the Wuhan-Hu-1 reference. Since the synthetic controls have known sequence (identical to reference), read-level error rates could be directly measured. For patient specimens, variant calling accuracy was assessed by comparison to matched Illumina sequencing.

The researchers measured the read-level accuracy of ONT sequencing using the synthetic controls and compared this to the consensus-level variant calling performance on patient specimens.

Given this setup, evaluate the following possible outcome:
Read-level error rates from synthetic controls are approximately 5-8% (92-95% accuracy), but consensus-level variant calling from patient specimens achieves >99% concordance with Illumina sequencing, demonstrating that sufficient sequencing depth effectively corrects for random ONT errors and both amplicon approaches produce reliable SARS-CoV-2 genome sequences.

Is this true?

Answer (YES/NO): NO